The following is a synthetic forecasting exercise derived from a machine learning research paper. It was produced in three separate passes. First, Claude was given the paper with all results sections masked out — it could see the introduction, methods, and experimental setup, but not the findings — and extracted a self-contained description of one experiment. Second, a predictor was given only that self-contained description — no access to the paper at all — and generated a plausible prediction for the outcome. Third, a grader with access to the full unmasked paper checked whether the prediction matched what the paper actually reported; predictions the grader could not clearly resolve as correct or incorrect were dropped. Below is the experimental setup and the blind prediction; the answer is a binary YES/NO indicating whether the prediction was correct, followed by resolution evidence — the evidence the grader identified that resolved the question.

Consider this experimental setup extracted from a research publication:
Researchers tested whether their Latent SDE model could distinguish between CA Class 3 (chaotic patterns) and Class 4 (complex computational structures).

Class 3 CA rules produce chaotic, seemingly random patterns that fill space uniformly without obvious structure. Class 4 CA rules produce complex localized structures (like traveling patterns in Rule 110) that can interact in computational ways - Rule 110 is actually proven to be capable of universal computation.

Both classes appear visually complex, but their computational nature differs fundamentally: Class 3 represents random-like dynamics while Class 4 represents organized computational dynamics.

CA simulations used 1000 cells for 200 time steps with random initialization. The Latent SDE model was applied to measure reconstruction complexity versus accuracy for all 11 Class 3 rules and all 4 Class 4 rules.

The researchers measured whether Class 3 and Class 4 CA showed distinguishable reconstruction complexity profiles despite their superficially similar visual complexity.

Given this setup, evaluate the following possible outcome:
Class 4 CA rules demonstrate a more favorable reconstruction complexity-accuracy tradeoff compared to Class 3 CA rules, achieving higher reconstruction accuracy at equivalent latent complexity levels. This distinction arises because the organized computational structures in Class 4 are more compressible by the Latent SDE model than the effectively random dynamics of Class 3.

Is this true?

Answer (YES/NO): NO